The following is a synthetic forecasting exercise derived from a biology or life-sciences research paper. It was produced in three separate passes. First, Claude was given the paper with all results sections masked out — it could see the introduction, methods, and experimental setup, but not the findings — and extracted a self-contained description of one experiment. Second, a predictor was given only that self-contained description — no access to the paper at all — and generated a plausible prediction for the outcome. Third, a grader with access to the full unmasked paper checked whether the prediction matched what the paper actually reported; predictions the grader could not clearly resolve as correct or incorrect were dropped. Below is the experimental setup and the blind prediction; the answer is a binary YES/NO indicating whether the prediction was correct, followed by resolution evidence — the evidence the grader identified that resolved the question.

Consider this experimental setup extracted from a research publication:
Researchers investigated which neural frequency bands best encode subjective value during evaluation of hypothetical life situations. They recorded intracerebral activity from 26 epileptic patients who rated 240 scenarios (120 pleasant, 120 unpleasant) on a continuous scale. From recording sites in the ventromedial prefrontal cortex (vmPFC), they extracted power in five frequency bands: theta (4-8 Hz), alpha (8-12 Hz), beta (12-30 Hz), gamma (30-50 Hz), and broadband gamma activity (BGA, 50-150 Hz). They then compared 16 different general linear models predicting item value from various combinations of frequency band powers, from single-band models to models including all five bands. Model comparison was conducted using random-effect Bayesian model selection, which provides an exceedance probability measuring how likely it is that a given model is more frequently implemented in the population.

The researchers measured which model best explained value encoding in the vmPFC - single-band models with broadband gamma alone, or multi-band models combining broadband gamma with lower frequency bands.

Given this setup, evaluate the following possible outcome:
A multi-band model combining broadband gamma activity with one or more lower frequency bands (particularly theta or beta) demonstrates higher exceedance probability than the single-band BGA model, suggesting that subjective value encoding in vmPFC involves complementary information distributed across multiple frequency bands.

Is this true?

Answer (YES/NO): NO